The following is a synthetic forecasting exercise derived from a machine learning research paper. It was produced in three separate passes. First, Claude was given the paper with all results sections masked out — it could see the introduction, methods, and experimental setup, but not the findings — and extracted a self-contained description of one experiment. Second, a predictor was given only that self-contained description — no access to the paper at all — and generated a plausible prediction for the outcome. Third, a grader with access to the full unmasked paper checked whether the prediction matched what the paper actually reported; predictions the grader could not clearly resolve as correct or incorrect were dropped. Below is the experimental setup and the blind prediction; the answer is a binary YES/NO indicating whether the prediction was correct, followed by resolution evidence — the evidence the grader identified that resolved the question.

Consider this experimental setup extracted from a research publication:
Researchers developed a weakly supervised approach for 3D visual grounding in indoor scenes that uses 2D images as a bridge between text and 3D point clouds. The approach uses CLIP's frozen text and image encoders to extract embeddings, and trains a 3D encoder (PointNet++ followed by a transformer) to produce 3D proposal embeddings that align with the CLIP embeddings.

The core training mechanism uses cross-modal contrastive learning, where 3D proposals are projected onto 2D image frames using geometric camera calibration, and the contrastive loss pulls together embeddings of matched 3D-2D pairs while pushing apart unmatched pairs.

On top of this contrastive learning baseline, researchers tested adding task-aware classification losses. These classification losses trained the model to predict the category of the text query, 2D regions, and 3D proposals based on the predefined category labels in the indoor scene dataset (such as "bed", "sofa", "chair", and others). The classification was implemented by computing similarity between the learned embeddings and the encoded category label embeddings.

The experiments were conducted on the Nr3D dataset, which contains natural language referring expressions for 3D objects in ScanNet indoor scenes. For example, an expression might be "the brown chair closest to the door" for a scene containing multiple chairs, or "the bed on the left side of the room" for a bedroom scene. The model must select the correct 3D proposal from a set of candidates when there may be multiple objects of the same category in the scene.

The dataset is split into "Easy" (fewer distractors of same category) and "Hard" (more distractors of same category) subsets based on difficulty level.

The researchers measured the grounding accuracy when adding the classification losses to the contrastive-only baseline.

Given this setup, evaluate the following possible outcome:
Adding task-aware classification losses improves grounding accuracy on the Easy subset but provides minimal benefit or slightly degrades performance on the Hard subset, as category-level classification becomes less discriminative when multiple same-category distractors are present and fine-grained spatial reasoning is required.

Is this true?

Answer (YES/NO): NO